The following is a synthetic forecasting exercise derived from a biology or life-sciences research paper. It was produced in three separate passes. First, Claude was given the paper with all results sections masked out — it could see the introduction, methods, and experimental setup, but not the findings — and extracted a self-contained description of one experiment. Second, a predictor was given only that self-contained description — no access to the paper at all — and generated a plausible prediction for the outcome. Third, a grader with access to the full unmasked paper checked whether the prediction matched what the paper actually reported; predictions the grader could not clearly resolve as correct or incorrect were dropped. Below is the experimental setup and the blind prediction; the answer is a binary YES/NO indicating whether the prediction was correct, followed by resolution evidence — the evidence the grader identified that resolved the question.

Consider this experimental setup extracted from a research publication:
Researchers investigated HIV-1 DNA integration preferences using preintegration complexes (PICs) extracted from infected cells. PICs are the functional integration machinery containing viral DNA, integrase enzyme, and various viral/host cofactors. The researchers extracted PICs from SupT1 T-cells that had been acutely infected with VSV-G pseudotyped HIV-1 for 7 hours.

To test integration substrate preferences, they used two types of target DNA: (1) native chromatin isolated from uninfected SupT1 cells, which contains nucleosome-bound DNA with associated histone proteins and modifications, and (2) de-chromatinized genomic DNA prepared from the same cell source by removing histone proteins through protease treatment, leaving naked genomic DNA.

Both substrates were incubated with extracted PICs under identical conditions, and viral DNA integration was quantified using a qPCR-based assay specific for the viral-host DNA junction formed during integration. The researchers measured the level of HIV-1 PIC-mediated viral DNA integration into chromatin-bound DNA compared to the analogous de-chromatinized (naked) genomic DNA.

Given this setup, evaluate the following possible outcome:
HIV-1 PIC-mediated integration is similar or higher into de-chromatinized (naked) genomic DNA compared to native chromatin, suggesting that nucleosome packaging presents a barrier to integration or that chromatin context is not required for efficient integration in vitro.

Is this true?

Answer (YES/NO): NO